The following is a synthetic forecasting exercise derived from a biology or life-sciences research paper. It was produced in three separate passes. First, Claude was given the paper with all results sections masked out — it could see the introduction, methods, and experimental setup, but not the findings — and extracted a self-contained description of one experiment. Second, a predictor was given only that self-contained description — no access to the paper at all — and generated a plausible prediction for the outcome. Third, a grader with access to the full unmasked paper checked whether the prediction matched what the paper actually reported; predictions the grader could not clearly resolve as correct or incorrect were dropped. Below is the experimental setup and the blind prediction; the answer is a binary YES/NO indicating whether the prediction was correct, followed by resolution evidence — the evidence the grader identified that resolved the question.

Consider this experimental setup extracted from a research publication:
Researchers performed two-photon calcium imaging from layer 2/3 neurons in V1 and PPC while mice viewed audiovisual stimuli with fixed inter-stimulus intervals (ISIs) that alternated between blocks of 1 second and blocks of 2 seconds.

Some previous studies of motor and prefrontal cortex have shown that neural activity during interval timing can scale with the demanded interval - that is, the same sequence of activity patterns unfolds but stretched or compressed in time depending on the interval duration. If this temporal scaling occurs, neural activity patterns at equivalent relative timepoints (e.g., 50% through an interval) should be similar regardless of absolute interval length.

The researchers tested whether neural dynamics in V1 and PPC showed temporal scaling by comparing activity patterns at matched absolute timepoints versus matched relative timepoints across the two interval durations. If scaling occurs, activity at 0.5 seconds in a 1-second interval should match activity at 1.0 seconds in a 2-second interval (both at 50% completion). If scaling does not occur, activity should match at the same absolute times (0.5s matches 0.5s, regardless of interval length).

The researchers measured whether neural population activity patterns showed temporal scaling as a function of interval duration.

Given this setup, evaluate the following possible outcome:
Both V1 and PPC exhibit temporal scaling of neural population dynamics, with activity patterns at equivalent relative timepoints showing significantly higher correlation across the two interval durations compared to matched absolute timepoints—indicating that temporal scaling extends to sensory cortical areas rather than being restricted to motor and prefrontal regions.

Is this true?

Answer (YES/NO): NO